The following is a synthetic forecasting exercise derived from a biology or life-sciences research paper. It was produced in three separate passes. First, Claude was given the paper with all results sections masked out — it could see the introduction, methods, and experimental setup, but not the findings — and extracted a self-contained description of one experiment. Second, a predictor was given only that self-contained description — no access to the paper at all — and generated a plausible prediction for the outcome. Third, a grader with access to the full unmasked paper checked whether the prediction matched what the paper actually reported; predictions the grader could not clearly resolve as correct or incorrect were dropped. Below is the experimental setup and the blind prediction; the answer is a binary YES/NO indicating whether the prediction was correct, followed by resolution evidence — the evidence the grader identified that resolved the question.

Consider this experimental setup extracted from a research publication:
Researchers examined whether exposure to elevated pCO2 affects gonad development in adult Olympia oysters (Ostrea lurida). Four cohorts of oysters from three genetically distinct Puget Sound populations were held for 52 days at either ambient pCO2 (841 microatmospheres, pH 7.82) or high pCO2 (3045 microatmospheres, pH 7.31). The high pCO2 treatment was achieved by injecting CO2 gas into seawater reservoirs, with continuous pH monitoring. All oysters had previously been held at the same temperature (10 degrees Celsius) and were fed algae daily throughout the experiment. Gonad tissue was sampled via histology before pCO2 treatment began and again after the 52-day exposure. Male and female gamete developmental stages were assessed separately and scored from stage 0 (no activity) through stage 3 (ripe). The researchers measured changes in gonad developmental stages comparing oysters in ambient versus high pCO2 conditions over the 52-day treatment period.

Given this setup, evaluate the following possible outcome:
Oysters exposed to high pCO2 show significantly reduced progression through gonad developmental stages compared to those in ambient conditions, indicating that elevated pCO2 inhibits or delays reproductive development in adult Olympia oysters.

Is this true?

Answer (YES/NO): YES